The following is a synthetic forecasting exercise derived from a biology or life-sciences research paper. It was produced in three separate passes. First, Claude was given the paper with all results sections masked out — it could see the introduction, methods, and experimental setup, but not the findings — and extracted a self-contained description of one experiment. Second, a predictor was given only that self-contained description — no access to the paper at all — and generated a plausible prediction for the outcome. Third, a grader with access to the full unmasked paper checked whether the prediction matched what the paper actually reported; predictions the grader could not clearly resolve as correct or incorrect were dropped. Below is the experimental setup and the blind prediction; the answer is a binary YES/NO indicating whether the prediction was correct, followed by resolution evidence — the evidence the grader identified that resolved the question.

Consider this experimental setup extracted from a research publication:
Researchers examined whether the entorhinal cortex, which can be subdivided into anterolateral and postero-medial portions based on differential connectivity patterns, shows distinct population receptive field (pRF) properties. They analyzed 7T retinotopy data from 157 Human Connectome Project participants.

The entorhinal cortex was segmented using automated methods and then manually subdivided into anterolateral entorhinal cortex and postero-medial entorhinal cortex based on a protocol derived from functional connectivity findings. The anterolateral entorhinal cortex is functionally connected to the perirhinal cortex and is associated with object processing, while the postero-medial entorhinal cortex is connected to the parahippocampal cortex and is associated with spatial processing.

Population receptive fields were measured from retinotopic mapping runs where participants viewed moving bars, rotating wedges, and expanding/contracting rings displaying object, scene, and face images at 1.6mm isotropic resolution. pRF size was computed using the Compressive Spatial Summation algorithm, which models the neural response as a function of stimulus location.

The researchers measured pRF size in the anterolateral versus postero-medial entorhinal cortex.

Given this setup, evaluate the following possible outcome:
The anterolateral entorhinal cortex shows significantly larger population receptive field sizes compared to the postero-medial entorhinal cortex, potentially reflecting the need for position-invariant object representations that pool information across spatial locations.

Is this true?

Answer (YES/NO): NO